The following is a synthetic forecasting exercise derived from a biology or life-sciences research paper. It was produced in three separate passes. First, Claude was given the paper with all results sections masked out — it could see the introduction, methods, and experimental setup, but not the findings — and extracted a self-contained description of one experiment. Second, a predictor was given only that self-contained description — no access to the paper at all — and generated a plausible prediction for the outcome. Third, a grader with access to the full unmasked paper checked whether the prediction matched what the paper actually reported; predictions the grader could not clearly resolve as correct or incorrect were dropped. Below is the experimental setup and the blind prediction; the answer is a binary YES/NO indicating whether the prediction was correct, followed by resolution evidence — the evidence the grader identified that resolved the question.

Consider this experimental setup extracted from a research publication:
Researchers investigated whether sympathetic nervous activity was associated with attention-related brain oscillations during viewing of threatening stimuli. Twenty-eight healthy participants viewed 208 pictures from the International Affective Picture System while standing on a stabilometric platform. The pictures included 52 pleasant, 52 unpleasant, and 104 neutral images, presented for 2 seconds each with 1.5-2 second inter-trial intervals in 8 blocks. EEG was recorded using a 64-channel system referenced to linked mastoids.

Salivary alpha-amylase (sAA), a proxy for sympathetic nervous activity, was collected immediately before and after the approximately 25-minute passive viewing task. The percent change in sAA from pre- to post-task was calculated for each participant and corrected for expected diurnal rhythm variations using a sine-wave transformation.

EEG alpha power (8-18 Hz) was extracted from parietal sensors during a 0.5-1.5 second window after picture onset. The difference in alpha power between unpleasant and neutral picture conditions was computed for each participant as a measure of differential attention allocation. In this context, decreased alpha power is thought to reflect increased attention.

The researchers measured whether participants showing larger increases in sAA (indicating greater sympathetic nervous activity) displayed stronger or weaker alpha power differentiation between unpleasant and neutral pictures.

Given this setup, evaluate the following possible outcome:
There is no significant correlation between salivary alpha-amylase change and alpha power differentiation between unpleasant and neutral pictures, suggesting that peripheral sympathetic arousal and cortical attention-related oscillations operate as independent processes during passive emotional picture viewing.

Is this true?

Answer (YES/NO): NO